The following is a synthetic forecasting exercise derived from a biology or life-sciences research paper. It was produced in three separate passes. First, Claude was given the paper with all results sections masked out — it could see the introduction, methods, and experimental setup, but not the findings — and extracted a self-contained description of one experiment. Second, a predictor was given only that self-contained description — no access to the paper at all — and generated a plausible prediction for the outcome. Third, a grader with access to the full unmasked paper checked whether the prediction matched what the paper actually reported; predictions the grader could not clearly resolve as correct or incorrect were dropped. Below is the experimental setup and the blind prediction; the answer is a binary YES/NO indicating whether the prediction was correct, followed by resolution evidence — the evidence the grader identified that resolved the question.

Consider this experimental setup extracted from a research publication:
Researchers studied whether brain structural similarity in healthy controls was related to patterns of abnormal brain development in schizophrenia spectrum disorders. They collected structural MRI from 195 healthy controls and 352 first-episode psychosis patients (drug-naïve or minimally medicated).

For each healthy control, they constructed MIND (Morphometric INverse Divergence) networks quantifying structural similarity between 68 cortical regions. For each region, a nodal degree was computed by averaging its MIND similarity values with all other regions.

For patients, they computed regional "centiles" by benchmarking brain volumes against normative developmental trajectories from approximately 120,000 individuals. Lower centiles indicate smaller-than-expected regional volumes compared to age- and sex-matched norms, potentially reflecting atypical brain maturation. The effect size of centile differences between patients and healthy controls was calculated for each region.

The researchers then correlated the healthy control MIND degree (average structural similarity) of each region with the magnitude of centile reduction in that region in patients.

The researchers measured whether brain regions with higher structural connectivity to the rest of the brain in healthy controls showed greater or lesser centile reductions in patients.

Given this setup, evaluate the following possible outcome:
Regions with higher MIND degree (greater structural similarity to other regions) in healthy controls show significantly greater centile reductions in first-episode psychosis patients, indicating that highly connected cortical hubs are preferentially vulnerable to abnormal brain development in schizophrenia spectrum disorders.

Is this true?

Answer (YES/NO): NO